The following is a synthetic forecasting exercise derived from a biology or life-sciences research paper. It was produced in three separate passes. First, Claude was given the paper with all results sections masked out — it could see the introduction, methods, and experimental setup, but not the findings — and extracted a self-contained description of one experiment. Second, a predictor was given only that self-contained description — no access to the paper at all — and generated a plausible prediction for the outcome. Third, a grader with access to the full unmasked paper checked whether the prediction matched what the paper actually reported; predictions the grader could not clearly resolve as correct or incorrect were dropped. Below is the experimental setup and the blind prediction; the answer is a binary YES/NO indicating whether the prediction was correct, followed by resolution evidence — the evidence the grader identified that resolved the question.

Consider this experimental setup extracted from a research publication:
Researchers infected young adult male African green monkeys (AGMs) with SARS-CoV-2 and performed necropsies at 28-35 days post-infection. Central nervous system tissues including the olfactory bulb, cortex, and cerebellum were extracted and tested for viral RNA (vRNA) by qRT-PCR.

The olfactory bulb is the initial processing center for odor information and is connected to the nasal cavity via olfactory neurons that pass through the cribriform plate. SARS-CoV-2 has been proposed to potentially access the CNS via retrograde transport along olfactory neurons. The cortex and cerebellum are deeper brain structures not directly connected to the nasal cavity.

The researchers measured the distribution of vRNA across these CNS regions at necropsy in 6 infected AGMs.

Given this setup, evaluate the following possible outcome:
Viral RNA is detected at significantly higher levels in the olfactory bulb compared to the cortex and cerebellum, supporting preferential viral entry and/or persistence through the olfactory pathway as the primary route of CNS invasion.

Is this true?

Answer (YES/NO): YES